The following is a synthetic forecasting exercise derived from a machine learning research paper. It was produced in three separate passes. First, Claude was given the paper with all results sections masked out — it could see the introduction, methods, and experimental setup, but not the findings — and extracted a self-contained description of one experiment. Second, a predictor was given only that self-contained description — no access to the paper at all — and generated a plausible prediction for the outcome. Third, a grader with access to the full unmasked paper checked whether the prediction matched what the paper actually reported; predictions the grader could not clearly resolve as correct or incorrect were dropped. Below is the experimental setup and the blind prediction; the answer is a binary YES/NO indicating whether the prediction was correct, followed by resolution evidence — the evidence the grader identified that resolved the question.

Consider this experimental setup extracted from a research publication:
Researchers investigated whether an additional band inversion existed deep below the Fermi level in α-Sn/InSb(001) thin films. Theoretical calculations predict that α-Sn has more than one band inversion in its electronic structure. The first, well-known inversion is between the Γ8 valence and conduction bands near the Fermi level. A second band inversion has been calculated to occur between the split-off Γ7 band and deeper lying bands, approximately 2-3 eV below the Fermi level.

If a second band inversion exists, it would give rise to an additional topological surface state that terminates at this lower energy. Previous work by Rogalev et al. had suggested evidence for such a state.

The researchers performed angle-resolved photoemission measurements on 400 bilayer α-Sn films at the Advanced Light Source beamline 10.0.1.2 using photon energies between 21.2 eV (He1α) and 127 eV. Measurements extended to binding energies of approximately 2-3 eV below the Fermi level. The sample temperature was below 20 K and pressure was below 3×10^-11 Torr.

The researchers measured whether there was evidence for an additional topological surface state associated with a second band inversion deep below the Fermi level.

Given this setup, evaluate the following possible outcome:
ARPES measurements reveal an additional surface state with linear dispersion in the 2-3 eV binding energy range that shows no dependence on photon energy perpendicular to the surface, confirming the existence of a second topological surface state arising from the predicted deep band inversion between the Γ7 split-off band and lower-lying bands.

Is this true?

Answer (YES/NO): NO